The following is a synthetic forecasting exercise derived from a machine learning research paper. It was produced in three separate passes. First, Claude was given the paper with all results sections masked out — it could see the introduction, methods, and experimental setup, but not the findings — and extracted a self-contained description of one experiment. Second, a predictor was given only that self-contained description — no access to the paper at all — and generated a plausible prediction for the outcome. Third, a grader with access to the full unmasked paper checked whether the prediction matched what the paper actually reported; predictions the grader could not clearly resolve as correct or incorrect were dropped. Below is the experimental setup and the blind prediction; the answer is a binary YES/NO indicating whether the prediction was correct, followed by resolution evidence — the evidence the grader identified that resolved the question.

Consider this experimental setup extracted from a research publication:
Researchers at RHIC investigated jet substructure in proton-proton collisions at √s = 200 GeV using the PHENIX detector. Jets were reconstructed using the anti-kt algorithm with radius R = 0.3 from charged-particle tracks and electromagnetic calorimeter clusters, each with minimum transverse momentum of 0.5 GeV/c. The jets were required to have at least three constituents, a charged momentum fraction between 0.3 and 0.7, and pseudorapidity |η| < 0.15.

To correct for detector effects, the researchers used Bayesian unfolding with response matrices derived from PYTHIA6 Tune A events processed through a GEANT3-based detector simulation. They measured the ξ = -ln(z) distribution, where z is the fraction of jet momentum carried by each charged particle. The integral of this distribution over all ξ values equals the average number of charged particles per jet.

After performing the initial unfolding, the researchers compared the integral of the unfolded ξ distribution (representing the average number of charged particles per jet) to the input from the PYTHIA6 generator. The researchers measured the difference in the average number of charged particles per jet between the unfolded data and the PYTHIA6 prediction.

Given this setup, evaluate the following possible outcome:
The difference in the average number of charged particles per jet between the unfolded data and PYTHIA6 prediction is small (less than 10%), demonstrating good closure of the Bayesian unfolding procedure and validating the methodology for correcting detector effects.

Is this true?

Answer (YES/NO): NO